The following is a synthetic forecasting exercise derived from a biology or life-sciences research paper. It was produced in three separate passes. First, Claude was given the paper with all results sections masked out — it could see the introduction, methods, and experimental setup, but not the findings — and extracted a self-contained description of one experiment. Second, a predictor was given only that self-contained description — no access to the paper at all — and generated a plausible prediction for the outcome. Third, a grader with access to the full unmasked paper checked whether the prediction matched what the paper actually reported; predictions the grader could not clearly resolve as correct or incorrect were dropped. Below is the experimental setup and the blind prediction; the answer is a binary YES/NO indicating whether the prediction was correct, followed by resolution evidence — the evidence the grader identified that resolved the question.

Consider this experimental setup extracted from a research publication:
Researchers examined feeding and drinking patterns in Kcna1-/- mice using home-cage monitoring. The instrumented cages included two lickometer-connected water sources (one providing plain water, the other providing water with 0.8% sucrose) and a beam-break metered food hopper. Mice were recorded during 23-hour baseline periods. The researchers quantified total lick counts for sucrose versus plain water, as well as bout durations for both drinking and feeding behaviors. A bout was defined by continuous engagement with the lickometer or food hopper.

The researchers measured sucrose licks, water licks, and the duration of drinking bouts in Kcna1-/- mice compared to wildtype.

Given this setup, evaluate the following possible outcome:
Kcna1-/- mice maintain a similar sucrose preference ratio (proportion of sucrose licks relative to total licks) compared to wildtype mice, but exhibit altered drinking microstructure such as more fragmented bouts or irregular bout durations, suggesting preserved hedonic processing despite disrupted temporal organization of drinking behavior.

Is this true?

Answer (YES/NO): NO